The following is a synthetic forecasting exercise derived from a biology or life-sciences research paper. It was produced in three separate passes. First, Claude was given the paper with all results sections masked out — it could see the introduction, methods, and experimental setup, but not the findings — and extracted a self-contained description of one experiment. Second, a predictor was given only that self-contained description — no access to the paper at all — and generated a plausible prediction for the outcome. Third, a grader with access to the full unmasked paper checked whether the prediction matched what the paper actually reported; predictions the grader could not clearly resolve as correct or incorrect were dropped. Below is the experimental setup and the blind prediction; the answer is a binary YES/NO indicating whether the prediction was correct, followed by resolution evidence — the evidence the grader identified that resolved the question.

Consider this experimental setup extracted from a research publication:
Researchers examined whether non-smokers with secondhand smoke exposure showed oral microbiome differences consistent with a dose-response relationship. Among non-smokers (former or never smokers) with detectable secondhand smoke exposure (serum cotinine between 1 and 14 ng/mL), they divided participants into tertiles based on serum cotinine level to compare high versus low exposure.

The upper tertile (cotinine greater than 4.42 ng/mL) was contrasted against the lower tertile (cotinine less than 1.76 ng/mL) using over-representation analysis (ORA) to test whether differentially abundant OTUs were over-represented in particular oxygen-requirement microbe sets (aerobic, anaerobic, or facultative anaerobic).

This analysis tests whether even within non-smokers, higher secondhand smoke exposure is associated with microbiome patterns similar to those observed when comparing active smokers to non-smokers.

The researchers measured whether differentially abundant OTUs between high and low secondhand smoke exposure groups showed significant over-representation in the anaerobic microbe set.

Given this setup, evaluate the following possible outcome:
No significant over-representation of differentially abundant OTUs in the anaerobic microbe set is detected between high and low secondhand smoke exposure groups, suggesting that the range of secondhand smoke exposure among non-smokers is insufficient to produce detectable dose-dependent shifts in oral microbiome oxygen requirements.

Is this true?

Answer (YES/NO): YES